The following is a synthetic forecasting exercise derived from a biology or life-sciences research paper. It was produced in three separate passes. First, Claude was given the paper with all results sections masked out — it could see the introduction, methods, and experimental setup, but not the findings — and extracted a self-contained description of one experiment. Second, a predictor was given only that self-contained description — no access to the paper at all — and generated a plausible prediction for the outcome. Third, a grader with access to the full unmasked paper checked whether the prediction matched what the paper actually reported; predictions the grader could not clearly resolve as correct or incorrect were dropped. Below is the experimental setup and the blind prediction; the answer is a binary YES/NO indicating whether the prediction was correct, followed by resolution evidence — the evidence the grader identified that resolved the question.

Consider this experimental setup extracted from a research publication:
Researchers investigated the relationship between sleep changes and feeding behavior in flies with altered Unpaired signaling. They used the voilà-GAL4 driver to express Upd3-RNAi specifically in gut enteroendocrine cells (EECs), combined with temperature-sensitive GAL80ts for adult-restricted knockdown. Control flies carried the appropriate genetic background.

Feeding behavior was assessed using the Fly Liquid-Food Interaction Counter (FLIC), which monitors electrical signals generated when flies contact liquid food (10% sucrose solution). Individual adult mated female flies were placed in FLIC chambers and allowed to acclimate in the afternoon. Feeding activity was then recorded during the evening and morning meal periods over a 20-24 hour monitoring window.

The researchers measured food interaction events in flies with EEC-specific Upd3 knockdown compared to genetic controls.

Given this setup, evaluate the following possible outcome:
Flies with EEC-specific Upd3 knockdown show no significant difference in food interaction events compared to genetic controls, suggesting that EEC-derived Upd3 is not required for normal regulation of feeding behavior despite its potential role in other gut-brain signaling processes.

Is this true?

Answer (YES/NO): YES